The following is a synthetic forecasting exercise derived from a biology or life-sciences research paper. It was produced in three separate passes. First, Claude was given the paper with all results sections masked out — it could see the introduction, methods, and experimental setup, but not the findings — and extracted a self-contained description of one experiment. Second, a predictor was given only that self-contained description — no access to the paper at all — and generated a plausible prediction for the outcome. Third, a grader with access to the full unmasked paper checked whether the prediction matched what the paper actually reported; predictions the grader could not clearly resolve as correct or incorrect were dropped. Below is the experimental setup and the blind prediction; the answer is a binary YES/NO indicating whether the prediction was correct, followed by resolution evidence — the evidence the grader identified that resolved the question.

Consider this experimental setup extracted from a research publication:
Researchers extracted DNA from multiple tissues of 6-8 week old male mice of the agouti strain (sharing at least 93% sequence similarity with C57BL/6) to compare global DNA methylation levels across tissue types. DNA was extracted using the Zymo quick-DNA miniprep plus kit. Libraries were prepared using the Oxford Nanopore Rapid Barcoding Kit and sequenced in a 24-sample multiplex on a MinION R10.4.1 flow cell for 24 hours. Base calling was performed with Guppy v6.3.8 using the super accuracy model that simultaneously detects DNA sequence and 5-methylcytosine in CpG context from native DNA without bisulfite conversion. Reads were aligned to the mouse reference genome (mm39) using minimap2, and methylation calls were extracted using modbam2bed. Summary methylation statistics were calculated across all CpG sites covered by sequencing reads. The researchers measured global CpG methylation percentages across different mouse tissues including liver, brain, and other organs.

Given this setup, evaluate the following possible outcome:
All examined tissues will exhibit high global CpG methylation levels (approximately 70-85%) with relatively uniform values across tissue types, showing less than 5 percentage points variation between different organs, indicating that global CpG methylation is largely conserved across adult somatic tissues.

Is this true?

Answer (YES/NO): YES